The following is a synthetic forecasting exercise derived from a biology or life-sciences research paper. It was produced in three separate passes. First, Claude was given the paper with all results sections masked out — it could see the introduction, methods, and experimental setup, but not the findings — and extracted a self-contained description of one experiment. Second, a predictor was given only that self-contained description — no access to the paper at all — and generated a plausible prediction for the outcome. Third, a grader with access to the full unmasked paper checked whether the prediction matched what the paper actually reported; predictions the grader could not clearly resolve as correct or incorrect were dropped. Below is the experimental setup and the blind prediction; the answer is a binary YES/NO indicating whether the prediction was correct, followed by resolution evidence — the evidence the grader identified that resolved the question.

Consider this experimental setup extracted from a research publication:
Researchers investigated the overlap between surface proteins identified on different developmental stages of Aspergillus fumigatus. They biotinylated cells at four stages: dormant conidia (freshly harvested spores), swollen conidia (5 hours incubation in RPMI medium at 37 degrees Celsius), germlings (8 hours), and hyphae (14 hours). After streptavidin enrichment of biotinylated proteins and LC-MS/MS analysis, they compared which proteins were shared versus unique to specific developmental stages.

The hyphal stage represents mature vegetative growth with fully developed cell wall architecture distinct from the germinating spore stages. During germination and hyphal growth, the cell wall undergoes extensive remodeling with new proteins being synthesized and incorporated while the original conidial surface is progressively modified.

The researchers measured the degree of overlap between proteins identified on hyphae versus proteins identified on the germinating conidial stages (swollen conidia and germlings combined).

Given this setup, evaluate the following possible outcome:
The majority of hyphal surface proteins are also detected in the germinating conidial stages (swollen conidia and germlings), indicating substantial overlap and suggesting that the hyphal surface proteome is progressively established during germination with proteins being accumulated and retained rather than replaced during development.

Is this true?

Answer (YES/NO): NO